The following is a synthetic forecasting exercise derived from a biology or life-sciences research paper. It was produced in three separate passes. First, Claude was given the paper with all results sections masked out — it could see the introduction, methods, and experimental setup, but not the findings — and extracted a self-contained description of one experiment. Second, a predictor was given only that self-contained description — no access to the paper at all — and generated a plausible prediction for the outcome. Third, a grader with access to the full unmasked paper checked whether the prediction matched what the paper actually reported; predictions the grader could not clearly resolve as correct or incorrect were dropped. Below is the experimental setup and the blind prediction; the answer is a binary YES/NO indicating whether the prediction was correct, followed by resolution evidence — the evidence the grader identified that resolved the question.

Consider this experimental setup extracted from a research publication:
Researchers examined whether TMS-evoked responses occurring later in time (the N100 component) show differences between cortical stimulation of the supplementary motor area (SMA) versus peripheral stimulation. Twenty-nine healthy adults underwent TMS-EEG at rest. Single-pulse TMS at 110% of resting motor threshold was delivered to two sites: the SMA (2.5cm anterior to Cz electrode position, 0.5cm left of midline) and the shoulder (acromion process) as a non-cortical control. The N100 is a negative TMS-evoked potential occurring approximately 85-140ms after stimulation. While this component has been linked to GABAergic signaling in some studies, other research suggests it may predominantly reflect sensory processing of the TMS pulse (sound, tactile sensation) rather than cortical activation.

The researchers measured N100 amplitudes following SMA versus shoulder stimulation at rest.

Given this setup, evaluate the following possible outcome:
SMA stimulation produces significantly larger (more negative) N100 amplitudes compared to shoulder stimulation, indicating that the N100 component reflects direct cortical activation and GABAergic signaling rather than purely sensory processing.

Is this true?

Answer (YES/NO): NO